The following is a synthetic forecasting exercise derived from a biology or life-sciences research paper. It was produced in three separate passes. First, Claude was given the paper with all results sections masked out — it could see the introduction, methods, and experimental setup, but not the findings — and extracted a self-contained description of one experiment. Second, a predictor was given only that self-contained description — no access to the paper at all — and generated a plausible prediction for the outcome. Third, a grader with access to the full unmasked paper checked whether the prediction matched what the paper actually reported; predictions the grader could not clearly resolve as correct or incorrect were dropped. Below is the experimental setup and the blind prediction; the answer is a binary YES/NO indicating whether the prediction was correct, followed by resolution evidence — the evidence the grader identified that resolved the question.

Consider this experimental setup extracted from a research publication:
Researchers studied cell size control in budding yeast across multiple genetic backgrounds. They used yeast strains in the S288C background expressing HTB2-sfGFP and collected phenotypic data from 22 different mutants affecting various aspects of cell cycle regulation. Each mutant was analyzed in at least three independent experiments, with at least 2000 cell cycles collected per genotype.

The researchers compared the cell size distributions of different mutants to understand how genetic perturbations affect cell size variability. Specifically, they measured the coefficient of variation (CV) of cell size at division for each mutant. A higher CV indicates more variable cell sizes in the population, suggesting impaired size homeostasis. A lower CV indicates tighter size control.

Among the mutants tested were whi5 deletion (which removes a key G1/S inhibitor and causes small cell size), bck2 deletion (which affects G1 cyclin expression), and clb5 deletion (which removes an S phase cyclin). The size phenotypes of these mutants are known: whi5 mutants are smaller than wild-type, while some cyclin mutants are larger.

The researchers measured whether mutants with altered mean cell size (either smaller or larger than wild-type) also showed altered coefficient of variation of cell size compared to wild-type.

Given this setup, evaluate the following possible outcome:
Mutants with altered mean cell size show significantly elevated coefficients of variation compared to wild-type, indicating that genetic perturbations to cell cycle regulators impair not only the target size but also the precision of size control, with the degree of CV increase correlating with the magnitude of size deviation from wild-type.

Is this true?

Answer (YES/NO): NO